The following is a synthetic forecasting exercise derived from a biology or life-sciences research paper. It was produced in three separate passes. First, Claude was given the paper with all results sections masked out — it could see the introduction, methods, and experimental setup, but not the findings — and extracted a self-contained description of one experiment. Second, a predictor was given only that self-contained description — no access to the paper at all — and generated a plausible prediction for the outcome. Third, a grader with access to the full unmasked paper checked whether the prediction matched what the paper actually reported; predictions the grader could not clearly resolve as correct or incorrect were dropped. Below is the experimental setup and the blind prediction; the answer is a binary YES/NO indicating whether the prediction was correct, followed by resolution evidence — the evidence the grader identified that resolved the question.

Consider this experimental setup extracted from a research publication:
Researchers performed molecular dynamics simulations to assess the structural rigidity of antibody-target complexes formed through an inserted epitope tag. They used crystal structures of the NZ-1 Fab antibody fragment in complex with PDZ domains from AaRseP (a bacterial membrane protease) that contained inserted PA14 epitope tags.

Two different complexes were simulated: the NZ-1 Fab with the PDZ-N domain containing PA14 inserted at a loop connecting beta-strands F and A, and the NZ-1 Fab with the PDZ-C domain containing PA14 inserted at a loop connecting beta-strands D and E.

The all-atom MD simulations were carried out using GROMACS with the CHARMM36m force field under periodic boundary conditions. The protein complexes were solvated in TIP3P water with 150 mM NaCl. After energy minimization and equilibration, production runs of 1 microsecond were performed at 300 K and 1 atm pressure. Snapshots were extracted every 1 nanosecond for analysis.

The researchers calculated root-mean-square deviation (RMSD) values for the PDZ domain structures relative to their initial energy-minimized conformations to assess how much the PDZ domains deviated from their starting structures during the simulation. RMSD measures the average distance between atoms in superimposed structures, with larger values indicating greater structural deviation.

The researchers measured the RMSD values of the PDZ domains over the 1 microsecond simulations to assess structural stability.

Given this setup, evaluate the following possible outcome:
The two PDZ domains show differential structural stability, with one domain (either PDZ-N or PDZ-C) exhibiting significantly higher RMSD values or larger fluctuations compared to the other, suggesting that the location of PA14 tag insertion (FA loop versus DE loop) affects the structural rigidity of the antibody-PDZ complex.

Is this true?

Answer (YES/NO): NO